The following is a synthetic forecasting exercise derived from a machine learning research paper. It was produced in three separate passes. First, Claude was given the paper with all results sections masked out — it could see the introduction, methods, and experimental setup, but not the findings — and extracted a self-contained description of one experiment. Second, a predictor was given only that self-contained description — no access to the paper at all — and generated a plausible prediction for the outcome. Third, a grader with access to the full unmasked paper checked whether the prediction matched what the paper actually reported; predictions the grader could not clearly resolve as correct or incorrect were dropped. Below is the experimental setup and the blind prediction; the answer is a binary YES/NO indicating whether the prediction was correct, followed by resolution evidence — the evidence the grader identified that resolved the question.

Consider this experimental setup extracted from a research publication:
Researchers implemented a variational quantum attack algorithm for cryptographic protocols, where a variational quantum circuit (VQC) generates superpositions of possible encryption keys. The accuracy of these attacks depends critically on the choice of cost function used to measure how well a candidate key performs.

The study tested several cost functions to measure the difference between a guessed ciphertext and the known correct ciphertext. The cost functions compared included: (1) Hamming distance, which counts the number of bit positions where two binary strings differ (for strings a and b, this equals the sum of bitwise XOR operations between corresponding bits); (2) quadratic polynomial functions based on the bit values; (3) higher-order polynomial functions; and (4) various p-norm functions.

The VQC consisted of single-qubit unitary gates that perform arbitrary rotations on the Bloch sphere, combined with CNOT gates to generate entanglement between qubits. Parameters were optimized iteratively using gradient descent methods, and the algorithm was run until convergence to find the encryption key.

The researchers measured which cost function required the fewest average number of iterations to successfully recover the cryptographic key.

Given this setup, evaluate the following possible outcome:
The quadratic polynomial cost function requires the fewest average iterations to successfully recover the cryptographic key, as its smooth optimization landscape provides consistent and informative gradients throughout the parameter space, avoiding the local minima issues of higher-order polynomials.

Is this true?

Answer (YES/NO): NO